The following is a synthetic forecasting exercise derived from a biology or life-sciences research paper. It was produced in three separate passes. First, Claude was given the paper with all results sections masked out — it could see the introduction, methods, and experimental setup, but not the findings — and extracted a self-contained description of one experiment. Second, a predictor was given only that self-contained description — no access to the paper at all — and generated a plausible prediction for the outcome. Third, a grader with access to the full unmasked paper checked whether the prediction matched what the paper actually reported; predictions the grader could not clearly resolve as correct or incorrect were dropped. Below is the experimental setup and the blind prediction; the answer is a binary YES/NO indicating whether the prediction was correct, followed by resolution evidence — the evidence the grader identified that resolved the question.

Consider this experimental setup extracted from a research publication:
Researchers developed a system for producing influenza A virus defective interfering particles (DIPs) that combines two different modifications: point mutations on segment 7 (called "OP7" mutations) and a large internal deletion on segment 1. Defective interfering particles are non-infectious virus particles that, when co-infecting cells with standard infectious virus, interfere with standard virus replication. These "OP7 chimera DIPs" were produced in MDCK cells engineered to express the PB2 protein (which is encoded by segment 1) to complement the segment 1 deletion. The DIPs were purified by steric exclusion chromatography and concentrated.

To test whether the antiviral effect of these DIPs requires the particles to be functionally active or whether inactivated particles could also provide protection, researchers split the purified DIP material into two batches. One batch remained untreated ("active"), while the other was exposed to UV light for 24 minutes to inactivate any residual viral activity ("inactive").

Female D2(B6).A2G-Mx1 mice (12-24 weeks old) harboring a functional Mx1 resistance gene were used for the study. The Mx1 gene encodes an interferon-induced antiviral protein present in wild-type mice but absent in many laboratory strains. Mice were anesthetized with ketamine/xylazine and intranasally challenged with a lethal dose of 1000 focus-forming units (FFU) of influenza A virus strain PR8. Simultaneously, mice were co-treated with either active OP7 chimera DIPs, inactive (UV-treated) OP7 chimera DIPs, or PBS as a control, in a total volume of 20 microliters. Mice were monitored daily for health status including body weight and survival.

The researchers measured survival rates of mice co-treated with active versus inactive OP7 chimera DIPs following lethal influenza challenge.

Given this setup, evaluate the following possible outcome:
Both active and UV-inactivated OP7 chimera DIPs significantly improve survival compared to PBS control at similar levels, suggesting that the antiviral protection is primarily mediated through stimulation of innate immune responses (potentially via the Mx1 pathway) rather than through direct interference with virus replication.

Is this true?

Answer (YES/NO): NO